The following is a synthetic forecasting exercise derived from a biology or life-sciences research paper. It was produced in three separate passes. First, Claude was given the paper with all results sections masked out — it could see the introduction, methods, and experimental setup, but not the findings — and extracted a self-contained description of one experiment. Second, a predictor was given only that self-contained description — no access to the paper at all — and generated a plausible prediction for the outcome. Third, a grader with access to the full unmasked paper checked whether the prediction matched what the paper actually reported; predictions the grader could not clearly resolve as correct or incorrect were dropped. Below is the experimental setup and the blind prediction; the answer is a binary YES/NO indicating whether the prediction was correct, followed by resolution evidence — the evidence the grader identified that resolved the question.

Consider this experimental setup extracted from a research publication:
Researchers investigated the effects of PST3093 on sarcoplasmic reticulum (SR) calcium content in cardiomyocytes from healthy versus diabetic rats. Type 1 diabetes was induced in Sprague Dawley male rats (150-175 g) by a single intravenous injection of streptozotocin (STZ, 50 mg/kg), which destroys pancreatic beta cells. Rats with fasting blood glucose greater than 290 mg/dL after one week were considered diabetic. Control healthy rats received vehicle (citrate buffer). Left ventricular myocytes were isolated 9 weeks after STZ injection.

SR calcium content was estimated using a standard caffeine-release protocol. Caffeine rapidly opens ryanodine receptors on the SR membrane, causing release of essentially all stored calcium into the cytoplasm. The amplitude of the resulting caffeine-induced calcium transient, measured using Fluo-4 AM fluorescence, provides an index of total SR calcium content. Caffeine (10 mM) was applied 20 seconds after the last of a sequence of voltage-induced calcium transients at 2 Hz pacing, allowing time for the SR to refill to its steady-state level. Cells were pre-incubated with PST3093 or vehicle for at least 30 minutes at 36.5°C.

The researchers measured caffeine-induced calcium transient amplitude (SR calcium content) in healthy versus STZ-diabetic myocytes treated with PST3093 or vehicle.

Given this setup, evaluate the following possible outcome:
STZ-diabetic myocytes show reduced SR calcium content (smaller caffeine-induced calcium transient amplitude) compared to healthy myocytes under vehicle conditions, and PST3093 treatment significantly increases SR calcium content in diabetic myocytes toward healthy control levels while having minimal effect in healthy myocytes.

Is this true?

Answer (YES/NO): YES